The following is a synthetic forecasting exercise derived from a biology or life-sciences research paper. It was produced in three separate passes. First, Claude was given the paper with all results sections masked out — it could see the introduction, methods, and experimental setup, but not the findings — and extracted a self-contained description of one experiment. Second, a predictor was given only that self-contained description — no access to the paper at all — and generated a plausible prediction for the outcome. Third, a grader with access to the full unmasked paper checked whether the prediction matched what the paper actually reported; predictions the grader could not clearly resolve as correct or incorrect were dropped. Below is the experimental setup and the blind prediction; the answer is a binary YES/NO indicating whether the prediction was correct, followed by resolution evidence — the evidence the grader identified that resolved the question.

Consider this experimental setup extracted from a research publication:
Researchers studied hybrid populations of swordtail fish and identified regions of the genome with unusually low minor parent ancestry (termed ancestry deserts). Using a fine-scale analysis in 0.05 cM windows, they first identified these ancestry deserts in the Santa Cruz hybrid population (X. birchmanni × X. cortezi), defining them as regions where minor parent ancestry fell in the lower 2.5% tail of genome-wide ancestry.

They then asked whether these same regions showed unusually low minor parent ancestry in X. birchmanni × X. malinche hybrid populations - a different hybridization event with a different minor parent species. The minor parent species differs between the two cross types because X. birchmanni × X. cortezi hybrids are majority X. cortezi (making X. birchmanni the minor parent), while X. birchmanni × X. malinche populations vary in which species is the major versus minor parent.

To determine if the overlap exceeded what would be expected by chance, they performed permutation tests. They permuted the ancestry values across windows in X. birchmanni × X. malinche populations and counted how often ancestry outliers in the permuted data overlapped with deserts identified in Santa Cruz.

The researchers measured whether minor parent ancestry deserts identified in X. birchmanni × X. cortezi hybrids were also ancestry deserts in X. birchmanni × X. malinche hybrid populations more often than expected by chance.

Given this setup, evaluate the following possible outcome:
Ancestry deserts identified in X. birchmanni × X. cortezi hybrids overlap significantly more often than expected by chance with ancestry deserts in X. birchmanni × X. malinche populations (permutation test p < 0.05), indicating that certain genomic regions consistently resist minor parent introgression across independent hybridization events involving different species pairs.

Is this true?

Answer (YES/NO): YES